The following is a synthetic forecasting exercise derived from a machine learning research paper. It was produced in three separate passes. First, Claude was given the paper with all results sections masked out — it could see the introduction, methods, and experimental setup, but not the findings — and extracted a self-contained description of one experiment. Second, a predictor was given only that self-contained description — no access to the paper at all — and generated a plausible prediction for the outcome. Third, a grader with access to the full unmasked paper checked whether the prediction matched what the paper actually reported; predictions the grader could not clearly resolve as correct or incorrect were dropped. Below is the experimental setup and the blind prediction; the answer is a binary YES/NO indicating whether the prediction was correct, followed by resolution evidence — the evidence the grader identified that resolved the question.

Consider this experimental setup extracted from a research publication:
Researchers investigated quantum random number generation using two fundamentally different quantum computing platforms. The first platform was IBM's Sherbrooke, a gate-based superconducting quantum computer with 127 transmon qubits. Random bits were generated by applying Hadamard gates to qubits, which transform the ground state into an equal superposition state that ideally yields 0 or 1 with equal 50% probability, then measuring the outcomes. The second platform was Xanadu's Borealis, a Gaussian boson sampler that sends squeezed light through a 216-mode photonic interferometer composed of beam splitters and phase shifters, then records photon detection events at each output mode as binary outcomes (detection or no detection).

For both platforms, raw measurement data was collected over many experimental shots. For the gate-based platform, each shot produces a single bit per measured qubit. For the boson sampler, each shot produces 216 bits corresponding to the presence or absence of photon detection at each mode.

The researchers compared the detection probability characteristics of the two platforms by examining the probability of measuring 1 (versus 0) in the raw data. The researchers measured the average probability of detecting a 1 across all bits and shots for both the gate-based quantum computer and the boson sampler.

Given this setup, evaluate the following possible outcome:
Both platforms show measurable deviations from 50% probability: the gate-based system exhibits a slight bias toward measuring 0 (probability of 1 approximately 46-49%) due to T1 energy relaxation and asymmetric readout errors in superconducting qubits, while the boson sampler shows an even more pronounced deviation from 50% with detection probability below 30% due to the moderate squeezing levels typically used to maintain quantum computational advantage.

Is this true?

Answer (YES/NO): NO